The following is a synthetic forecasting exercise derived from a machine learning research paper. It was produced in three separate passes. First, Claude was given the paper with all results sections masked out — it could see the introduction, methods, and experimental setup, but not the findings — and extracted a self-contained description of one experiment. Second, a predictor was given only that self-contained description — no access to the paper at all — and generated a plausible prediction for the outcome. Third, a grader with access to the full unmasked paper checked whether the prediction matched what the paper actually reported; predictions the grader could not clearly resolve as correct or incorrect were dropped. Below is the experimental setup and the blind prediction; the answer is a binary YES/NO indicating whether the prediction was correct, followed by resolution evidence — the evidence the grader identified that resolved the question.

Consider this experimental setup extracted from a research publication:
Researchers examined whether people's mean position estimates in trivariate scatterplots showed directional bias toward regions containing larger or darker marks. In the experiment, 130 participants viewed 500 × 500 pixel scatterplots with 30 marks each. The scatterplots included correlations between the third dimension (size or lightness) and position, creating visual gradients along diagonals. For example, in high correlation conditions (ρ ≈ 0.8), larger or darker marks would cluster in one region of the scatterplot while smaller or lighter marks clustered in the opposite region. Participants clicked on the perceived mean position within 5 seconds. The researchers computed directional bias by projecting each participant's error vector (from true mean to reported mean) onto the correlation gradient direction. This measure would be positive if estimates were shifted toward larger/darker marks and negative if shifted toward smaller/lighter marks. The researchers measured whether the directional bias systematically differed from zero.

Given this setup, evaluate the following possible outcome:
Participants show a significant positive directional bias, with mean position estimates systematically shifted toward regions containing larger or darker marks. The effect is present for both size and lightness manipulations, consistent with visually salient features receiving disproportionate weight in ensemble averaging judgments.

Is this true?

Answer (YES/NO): YES